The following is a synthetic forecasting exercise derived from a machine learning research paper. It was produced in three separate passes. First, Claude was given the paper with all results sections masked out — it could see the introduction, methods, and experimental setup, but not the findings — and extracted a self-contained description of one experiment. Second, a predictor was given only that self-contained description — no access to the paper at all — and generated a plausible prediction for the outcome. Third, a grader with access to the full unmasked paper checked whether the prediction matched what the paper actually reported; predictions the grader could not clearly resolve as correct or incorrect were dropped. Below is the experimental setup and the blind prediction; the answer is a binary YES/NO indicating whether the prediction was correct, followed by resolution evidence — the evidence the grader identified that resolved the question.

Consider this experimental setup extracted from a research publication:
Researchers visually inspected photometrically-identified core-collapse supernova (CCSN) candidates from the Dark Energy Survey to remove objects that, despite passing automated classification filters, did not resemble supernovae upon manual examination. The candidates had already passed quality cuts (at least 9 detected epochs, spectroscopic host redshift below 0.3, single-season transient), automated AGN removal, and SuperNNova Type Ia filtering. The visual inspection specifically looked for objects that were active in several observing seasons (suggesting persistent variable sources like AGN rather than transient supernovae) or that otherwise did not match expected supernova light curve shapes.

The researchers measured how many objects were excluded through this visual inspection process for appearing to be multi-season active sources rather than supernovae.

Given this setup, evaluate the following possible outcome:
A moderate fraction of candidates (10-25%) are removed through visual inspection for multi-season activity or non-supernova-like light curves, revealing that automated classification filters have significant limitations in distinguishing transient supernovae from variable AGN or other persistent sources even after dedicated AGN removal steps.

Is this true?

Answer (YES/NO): NO